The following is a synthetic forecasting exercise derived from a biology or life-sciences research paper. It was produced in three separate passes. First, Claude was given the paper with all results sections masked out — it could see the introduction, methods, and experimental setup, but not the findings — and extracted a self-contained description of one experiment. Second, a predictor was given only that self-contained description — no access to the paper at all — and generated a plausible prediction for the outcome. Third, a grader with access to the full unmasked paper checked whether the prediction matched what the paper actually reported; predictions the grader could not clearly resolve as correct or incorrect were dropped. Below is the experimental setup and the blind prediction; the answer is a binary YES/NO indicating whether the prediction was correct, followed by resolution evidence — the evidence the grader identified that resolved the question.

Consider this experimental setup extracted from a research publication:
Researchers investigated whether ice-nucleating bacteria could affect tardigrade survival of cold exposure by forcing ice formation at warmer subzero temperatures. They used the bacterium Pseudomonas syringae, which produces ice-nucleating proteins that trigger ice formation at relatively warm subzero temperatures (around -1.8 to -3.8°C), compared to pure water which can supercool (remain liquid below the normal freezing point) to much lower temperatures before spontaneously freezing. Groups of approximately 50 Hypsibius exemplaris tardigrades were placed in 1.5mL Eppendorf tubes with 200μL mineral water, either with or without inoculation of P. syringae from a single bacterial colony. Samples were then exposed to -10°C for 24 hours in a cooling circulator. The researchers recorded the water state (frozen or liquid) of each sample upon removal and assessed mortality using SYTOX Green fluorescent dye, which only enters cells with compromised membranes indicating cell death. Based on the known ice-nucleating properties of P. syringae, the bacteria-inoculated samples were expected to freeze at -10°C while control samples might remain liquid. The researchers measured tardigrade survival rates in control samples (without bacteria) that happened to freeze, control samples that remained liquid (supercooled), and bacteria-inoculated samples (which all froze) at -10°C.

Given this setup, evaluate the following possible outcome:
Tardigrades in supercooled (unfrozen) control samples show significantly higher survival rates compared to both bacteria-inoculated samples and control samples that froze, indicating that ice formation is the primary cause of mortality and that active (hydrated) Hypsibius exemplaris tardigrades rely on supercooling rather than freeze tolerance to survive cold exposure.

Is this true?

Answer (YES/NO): NO